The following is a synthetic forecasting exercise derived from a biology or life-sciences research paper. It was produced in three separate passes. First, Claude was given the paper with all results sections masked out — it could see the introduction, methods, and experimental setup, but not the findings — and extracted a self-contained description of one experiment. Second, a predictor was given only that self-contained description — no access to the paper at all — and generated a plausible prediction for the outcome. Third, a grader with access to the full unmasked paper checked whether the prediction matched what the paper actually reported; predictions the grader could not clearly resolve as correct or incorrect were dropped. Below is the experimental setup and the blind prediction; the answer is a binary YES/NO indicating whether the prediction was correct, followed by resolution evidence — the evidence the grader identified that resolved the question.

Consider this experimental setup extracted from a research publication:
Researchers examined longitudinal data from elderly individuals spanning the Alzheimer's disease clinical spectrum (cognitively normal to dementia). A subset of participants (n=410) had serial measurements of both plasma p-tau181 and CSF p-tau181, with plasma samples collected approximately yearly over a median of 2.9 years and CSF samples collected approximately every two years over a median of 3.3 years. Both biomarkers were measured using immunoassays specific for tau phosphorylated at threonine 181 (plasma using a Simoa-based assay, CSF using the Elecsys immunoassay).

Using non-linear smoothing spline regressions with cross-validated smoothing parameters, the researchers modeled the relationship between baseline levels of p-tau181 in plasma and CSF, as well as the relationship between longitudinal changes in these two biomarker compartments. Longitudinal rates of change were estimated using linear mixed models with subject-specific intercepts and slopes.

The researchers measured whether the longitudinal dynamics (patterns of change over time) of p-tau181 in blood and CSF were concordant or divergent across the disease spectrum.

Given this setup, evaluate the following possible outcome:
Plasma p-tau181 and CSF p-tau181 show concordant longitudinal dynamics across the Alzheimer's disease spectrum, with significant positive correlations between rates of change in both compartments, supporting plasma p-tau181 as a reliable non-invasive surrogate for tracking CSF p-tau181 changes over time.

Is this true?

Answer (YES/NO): YES